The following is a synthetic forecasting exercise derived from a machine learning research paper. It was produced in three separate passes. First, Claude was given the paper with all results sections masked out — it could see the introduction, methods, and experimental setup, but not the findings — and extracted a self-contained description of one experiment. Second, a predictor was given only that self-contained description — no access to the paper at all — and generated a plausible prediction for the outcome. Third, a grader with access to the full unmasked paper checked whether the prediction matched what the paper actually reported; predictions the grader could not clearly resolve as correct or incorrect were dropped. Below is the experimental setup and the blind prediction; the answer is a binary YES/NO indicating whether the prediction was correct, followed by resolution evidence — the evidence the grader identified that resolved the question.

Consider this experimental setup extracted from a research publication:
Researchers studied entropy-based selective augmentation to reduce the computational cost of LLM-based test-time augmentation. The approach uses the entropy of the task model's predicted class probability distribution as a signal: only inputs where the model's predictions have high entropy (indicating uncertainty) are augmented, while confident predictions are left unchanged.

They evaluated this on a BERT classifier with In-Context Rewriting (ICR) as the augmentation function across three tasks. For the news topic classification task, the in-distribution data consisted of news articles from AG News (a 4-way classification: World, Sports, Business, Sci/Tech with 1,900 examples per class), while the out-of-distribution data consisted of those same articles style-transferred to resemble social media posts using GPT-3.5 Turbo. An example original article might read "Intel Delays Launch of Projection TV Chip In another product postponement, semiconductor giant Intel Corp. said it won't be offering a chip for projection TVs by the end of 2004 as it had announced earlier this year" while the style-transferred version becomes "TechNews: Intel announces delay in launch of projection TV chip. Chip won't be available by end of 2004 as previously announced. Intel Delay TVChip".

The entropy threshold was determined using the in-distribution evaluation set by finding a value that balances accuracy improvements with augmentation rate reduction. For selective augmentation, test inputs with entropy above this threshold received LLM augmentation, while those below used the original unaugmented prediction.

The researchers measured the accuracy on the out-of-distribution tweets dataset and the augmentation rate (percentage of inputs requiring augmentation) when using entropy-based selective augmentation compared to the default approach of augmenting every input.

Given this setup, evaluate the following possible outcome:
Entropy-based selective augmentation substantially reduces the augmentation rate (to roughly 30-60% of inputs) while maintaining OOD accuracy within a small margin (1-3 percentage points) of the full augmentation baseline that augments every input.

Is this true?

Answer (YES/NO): NO